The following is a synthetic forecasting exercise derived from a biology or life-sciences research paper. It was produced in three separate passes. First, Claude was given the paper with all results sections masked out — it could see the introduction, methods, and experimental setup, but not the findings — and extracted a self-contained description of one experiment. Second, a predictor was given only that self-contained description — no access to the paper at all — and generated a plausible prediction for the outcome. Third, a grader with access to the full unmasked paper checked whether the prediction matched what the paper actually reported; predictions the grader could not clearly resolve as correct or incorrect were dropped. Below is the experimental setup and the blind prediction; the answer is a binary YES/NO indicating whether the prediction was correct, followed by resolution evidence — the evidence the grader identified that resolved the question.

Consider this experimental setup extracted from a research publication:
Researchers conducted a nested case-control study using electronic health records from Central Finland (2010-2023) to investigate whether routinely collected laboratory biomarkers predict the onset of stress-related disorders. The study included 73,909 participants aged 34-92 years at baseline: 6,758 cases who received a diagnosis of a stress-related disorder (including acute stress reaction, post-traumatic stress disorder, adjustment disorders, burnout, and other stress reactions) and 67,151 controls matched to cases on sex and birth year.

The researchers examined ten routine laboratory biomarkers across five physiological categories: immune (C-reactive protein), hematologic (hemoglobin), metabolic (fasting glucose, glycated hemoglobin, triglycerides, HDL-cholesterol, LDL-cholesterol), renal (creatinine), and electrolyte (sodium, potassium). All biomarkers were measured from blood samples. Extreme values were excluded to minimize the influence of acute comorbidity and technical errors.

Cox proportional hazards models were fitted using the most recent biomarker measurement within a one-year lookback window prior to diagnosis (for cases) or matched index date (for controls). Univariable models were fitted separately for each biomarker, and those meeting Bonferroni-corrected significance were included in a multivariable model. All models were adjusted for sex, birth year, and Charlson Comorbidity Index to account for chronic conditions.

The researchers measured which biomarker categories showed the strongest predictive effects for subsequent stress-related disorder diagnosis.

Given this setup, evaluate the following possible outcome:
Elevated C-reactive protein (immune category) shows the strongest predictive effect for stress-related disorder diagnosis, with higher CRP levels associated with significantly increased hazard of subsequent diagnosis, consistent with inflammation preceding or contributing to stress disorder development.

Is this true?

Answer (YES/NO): NO